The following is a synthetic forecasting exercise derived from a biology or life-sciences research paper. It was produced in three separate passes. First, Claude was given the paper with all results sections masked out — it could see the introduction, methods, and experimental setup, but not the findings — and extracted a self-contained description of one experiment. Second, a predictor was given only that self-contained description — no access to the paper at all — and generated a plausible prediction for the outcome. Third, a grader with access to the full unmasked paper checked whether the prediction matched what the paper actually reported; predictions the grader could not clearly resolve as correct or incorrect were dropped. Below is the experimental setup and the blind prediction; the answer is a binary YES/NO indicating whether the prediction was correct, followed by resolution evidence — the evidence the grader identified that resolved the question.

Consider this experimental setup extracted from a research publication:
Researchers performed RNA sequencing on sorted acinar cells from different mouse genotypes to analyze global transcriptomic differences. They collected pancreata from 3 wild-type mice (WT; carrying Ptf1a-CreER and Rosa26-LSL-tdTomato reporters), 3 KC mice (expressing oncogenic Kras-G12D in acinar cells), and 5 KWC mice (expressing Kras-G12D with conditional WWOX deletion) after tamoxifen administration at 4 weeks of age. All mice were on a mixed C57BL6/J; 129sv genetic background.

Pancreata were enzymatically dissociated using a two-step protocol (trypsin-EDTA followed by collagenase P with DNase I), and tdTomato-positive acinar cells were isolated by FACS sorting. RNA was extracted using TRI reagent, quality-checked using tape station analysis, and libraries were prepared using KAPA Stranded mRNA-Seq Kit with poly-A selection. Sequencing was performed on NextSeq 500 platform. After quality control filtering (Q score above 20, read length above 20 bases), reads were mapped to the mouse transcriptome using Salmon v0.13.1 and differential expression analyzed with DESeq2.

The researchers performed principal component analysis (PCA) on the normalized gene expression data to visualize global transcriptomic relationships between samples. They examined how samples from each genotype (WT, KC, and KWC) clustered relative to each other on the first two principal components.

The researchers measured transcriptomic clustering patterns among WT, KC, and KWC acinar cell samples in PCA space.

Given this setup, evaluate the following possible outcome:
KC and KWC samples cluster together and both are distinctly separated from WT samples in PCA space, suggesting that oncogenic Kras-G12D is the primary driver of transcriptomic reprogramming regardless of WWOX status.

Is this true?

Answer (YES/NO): NO